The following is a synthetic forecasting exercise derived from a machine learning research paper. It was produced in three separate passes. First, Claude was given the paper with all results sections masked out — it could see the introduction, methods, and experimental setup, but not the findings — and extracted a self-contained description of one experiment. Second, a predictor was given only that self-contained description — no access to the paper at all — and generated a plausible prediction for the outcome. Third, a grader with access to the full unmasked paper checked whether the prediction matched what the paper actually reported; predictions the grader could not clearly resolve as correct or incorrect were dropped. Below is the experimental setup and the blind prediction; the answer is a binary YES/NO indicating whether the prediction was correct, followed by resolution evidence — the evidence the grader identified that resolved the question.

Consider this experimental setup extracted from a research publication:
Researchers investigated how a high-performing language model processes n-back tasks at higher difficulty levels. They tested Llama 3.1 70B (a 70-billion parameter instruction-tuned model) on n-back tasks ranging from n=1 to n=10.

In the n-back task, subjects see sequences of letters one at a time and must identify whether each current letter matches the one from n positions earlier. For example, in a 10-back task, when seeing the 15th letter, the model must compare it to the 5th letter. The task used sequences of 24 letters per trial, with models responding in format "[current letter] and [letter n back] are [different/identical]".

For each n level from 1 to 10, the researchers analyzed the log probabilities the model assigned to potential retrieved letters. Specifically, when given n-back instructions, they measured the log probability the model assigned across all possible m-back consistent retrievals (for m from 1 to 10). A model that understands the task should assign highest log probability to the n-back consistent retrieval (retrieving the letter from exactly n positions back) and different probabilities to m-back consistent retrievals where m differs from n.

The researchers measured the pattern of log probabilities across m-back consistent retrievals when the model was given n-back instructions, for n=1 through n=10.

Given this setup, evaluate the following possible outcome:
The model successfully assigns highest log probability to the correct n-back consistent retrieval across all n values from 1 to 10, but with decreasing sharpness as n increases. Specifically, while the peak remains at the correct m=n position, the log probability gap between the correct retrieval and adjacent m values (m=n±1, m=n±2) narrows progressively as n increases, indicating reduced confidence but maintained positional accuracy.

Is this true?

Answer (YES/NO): NO